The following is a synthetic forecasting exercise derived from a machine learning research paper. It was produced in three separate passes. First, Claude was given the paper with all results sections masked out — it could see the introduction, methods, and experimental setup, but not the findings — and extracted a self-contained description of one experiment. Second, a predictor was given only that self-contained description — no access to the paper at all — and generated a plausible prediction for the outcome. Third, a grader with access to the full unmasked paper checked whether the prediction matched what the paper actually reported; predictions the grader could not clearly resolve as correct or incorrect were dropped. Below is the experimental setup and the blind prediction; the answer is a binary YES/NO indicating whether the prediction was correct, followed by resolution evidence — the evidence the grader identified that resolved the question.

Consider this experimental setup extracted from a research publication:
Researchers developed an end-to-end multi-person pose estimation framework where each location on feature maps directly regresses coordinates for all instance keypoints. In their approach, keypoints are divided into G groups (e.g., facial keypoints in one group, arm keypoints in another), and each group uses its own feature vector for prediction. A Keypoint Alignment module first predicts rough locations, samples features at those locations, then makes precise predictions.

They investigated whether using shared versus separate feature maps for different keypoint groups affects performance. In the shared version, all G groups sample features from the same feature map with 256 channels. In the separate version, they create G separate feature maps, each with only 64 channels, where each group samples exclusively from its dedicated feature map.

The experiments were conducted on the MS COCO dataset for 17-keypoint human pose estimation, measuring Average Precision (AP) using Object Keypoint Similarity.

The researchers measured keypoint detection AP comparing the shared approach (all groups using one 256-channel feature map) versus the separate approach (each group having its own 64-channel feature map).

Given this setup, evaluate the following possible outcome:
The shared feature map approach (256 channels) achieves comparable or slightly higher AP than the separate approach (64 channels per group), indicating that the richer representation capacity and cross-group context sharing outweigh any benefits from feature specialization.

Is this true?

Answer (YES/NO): NO